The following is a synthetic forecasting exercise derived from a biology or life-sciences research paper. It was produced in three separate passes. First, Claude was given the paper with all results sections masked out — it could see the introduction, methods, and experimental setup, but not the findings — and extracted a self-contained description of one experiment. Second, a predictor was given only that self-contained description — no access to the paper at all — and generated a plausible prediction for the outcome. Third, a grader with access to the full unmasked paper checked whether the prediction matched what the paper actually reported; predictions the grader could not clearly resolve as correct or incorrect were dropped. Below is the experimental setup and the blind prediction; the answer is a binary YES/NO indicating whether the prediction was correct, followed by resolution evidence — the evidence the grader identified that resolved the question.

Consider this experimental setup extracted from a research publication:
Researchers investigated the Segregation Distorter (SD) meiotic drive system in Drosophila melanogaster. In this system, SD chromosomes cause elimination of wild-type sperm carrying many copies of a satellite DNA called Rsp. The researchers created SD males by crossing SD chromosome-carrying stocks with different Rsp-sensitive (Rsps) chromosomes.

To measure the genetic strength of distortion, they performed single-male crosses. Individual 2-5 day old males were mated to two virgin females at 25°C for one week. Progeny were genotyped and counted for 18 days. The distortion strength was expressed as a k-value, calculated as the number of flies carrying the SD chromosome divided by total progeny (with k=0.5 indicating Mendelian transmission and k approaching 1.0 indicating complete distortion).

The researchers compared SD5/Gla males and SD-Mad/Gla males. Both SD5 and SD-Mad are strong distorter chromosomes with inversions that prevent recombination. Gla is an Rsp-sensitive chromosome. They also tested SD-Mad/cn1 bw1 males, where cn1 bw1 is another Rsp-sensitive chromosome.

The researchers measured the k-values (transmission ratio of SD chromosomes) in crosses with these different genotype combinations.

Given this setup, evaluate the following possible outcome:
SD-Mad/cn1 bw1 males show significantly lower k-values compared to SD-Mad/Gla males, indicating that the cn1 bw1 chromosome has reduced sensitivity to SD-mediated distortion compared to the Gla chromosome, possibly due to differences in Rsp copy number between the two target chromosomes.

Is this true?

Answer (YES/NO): NO